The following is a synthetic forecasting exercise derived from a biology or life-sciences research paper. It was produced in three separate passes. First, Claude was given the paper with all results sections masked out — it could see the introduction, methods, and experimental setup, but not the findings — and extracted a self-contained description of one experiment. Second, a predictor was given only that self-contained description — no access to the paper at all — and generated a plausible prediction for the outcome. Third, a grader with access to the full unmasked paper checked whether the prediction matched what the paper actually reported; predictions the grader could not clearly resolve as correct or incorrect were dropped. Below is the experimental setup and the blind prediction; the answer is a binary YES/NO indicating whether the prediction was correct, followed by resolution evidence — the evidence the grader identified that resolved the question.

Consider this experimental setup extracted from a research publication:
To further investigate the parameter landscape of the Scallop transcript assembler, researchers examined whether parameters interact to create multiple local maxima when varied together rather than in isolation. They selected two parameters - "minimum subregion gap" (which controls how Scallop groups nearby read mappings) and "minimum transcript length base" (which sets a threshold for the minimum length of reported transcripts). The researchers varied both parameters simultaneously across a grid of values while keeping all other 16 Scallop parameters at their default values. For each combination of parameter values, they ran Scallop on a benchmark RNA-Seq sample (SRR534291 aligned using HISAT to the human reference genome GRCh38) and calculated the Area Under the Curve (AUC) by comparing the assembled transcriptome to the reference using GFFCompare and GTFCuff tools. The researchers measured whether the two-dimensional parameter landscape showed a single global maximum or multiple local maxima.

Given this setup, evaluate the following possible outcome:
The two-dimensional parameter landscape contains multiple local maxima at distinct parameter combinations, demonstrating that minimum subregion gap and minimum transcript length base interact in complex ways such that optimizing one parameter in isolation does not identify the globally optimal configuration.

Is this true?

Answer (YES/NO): NO